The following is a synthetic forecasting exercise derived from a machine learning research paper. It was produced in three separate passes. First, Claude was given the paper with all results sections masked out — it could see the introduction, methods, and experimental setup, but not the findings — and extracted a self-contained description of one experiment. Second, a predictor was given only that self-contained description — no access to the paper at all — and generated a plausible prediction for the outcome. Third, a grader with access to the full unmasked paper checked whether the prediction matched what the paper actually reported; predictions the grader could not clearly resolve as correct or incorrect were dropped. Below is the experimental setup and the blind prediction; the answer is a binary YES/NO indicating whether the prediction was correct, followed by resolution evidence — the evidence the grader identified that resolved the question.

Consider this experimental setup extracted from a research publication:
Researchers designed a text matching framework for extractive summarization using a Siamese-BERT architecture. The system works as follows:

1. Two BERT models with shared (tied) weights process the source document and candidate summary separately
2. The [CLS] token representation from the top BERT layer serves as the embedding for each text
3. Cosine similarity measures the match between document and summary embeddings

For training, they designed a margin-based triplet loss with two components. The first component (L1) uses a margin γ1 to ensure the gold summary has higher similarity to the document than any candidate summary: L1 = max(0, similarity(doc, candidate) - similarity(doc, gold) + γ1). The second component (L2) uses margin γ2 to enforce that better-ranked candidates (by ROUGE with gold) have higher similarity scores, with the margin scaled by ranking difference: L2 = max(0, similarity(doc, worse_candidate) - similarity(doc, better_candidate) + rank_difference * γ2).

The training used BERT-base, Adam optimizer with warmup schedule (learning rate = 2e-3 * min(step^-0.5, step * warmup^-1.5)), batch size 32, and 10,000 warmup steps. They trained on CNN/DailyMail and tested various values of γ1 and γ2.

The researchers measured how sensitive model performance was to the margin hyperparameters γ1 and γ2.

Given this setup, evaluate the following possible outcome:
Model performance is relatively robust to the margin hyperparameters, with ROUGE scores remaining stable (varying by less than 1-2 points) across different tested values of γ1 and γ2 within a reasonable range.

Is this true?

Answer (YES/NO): YES